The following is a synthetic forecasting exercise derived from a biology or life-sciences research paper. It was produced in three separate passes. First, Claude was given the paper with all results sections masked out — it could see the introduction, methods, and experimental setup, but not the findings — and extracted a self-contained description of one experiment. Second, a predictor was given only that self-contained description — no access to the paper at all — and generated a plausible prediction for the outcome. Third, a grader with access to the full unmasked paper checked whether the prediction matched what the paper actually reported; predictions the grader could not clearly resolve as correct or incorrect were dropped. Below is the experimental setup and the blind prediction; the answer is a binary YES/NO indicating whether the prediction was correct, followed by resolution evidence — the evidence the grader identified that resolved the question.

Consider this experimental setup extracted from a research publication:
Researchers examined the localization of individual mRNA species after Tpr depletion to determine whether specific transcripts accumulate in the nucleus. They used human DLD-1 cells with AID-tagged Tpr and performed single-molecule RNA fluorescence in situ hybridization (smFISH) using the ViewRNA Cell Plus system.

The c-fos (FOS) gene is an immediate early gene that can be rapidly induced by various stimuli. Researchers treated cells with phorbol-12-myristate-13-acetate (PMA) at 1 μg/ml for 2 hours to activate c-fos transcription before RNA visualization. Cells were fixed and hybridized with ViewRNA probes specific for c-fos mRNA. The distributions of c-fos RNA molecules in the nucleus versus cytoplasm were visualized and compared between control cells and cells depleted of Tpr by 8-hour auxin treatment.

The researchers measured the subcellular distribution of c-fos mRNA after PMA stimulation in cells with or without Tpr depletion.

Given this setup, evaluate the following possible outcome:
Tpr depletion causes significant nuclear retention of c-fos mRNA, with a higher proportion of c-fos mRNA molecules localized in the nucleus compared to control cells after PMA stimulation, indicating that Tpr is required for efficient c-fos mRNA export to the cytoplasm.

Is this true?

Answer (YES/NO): YES